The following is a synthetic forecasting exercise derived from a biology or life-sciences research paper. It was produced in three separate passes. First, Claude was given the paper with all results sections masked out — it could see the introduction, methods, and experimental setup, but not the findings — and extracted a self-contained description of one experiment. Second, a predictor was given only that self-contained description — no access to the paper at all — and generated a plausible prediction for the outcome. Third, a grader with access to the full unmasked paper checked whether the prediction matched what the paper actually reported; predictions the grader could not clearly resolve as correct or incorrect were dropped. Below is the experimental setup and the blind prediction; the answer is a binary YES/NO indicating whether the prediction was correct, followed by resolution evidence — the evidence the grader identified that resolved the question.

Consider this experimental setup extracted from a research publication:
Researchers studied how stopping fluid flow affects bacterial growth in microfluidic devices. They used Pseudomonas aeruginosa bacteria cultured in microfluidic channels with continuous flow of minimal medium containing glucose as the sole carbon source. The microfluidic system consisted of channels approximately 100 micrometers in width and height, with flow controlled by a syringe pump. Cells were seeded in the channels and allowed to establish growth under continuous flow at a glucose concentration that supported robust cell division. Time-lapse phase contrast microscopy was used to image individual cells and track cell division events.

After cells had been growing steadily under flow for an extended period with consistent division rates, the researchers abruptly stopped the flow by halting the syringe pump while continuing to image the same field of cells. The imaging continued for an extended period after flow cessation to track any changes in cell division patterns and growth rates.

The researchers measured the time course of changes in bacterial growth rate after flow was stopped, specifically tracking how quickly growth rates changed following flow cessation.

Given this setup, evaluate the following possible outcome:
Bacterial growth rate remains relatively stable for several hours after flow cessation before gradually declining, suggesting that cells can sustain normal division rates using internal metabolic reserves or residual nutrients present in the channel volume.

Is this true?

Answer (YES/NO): NO